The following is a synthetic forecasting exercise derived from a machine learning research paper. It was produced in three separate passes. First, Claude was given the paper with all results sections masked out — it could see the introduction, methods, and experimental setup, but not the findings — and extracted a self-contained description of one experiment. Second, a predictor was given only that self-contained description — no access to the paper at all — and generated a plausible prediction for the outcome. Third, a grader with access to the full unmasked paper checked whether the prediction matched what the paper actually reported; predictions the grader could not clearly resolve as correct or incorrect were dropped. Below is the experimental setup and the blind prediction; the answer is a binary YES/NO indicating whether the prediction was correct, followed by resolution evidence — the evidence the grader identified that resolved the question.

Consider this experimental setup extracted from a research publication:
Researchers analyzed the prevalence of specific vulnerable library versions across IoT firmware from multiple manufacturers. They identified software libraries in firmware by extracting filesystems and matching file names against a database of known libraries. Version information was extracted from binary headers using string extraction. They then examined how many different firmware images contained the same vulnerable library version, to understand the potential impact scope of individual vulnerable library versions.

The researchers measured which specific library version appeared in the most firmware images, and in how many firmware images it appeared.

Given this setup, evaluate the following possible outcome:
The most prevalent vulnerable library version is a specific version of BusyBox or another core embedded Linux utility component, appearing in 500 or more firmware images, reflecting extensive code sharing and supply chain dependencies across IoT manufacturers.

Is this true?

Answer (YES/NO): NO